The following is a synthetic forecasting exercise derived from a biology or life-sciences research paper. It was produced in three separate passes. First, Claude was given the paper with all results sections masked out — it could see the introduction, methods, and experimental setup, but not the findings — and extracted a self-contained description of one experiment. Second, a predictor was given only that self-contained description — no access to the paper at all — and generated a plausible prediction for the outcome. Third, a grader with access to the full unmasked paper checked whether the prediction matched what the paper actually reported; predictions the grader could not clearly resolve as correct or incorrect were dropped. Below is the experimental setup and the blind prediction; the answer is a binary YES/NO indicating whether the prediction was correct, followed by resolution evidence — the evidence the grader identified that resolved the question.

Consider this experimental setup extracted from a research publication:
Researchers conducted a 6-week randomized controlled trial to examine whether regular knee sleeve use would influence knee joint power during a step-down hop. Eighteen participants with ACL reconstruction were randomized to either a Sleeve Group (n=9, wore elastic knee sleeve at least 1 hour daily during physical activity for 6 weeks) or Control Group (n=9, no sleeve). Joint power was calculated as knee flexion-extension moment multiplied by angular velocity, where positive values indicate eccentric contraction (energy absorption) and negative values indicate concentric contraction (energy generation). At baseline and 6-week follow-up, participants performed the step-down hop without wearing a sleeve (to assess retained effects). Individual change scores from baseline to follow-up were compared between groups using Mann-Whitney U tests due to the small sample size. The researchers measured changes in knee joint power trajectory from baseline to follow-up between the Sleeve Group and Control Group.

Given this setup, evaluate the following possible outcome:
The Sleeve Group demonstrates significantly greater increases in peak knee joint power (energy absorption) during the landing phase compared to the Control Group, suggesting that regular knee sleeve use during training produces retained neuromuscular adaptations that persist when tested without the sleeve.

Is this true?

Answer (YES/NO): NO